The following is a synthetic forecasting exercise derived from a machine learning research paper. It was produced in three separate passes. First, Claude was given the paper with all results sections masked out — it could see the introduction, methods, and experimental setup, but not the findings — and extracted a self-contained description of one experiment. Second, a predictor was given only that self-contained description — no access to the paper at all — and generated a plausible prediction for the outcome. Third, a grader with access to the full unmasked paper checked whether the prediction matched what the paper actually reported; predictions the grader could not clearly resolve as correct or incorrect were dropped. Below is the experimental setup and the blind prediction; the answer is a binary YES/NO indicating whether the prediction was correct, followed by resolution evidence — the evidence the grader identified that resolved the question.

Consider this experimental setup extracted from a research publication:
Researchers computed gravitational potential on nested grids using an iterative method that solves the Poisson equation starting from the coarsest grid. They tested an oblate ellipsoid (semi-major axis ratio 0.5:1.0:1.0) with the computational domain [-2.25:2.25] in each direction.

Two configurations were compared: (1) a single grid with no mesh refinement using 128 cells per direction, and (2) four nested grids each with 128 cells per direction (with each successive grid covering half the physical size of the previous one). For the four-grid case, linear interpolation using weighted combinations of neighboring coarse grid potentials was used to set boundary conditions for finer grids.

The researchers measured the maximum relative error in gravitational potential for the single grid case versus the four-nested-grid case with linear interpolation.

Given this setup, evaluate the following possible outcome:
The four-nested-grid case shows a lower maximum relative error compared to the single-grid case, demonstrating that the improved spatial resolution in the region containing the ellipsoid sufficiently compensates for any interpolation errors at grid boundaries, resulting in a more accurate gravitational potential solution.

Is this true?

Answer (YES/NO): YES